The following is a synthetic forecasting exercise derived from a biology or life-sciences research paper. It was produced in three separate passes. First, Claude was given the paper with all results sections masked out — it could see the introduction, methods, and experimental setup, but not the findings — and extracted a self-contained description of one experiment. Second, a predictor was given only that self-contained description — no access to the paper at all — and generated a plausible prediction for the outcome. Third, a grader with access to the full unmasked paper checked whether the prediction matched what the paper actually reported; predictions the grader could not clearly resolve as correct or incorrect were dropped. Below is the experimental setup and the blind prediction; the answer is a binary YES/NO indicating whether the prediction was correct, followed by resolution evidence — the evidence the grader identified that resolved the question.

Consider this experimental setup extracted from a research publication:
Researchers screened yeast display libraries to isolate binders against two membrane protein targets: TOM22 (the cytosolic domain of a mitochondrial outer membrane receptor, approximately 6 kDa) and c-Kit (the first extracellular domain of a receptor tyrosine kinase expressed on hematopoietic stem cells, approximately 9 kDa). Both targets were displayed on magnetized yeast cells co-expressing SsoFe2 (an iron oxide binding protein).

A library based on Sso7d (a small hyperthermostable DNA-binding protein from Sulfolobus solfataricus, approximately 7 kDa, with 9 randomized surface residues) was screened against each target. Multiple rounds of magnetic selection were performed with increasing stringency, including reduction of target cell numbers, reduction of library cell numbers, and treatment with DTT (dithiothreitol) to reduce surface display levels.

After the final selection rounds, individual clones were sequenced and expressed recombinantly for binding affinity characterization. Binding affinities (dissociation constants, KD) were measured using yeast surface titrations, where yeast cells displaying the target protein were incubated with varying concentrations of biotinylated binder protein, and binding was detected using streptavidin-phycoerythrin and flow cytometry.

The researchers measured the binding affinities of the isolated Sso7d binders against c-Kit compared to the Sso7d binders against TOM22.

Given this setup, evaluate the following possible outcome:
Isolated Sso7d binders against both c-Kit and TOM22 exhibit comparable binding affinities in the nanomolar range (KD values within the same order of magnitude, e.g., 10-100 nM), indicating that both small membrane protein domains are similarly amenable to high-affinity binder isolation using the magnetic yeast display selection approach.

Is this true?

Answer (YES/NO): NO